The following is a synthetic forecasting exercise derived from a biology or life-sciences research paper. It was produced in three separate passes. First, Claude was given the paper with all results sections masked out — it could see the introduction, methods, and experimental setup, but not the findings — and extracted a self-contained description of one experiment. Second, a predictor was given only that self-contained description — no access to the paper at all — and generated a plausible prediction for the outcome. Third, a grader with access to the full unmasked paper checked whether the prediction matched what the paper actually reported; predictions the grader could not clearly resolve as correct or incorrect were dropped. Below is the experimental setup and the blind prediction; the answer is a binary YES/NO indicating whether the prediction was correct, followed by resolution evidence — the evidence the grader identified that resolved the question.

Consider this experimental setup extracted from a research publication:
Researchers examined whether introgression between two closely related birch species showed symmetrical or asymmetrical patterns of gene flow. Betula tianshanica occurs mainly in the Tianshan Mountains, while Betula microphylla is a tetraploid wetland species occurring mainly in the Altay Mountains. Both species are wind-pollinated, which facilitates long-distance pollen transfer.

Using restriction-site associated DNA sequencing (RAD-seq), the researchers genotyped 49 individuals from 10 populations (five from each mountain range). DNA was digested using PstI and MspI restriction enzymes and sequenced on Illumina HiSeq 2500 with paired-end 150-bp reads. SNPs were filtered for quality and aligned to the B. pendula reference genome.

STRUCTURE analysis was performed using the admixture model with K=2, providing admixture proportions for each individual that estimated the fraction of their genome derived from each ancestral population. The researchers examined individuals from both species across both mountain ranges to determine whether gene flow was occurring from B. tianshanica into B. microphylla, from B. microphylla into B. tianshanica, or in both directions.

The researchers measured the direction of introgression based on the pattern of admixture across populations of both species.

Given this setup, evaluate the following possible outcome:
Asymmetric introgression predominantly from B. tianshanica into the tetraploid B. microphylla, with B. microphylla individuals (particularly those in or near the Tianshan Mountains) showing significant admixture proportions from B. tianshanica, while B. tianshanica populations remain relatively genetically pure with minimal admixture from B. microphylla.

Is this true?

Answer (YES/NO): NO